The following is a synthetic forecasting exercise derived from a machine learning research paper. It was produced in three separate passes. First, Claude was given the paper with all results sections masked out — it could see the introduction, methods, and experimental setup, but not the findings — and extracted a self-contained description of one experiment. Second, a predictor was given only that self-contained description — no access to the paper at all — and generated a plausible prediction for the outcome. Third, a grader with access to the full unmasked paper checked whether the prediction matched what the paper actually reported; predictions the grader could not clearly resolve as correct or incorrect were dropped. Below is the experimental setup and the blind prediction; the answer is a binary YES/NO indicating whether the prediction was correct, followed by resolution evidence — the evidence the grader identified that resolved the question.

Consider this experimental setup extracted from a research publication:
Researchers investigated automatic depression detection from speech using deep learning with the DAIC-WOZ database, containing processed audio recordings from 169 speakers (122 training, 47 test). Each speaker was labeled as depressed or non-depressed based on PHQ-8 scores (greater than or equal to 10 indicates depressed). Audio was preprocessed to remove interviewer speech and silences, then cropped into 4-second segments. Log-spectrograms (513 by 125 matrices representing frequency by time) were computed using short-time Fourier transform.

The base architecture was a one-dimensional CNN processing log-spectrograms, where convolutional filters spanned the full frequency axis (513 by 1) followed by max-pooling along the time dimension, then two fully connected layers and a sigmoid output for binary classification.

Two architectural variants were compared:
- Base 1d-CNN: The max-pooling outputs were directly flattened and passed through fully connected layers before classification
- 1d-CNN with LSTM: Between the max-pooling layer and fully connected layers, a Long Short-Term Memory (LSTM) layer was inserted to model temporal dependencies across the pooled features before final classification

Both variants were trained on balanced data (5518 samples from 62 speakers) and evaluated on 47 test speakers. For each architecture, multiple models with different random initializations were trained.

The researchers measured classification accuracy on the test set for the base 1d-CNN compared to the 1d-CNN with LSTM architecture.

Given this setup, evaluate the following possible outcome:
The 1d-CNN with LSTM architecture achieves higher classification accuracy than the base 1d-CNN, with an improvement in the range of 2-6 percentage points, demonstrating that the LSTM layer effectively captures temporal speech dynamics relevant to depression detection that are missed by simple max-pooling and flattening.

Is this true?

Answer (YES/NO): NO